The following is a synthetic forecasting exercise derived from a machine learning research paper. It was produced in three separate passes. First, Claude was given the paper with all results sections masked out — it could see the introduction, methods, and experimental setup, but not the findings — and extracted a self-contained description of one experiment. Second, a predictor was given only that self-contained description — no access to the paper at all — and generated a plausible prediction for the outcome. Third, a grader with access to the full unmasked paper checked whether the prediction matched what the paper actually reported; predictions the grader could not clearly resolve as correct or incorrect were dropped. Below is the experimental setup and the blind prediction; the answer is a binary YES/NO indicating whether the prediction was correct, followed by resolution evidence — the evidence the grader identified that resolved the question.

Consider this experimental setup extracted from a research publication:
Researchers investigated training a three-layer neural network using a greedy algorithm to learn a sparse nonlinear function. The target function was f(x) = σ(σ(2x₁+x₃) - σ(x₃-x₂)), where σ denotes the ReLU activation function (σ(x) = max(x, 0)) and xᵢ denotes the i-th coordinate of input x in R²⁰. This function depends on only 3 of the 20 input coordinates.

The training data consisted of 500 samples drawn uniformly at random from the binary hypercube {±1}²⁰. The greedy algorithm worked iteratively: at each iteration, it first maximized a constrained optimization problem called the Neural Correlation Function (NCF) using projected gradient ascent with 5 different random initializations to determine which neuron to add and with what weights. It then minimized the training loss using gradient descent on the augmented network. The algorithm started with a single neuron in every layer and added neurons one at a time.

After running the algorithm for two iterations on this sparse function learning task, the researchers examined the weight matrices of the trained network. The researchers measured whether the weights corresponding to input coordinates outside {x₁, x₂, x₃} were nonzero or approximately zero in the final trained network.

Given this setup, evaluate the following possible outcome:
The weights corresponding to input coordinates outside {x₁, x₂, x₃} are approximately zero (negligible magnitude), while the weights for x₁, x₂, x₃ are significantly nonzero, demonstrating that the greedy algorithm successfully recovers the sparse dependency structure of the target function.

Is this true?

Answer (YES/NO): YES